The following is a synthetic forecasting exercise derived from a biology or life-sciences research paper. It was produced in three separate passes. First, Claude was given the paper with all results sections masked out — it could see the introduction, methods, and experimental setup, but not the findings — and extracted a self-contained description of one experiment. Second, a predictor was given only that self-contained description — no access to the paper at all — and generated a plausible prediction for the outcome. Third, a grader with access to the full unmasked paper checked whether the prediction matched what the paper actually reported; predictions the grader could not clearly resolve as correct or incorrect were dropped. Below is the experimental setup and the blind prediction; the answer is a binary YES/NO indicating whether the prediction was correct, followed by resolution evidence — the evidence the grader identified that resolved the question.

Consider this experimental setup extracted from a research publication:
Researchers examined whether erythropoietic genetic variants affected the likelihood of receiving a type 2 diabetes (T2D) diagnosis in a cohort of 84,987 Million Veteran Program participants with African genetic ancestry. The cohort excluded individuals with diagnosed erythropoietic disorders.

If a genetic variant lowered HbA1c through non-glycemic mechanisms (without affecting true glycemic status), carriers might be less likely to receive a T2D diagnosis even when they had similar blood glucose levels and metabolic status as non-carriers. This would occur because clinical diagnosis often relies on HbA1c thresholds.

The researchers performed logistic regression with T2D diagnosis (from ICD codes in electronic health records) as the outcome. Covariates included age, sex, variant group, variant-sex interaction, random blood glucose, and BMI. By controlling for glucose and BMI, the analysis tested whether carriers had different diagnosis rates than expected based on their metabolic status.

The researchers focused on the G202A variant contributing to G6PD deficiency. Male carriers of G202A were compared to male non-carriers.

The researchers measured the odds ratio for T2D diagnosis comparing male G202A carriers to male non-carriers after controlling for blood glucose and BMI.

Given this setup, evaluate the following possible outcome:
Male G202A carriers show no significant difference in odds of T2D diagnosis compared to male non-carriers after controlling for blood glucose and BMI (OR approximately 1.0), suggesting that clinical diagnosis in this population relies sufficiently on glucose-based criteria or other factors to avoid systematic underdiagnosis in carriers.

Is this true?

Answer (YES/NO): NO